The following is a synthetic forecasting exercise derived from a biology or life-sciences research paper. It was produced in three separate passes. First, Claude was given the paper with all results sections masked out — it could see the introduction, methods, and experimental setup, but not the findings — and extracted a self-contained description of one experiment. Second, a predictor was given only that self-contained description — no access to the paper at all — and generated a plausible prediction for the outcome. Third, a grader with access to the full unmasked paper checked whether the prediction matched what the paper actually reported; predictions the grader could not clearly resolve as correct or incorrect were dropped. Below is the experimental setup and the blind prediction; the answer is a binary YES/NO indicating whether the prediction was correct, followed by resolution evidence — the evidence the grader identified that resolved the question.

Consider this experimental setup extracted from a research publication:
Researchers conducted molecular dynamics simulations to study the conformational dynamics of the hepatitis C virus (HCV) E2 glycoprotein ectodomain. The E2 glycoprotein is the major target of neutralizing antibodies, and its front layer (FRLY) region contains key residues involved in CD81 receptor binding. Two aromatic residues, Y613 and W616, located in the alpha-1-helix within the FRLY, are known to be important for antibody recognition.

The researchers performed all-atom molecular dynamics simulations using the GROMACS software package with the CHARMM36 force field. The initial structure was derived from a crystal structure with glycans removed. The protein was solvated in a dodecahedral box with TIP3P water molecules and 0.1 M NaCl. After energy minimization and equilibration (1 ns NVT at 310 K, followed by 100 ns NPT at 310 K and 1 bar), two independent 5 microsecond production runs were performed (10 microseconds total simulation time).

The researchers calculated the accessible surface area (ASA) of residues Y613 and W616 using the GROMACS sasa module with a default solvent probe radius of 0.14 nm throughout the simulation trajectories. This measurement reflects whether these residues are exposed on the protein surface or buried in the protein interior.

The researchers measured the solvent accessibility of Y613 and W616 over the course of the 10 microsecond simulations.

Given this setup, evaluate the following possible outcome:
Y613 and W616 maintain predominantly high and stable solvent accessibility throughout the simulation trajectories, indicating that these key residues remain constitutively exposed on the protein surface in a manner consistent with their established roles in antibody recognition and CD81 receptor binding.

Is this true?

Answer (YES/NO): NO